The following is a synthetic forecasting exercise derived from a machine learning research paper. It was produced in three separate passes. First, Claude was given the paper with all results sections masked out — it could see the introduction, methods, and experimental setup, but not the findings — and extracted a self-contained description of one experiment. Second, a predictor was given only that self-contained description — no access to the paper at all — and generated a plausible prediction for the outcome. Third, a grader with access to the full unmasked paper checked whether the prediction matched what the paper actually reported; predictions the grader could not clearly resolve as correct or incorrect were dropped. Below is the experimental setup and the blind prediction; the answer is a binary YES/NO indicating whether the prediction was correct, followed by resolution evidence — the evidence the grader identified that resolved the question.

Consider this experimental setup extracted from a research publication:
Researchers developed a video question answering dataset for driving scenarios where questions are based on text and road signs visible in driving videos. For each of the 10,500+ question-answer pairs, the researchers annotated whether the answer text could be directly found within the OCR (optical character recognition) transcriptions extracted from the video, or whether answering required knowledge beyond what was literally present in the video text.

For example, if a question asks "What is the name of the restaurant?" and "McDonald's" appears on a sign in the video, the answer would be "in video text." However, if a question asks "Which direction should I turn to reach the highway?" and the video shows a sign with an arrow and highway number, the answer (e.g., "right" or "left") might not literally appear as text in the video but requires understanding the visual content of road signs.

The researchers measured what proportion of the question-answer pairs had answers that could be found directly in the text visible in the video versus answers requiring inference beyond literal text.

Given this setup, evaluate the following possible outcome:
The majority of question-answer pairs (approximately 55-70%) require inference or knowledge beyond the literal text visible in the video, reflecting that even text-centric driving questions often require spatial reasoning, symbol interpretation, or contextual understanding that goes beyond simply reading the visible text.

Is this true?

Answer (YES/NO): NO